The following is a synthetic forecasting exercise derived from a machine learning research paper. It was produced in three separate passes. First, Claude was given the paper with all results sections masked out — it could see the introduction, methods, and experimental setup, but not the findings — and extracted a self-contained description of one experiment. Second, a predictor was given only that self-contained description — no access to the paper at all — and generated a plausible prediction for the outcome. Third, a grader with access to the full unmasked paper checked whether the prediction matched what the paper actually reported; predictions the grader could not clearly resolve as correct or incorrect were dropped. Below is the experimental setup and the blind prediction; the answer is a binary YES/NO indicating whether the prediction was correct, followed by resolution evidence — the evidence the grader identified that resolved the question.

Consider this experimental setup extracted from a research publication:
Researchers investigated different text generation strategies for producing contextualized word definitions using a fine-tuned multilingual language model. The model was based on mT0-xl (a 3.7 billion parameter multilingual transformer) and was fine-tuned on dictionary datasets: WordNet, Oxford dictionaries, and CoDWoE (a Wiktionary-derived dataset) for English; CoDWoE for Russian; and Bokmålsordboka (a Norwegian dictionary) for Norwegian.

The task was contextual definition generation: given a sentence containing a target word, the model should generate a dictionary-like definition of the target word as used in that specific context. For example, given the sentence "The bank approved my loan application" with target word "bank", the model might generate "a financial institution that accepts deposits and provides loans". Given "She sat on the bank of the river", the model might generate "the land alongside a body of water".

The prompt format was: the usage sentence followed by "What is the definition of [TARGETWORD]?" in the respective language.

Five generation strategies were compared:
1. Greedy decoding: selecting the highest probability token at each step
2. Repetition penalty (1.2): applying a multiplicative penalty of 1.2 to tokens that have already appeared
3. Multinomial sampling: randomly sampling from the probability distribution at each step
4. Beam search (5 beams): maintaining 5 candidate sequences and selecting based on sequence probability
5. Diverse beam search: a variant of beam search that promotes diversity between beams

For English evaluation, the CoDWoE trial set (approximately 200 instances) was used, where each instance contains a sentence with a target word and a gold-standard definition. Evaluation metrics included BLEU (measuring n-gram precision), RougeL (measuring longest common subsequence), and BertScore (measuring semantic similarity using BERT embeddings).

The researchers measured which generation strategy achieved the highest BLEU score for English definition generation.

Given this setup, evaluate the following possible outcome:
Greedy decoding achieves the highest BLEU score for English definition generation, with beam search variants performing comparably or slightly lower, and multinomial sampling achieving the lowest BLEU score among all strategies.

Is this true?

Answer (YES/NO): NO